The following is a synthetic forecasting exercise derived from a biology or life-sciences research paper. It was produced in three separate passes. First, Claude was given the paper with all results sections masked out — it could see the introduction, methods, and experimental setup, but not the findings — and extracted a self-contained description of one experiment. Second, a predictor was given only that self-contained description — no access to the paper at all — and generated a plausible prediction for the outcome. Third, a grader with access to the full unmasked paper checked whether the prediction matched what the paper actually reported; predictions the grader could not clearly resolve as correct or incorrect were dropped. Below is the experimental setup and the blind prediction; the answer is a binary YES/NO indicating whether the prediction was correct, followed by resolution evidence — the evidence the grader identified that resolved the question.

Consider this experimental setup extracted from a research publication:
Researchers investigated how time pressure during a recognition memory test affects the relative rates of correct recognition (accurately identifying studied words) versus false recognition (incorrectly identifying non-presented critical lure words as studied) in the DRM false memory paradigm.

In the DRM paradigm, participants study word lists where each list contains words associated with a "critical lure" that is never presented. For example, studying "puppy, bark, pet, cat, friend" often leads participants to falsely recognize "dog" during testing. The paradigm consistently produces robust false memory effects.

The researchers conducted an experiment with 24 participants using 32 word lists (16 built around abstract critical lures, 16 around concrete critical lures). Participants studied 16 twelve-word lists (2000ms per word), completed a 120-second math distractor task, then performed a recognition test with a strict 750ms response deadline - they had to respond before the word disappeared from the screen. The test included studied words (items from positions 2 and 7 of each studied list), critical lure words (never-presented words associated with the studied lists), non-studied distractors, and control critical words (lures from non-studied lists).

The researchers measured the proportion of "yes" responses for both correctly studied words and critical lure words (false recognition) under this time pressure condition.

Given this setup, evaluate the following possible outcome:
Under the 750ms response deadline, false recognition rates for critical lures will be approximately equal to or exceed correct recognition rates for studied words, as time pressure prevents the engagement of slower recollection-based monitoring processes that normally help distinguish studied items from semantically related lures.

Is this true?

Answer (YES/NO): YES